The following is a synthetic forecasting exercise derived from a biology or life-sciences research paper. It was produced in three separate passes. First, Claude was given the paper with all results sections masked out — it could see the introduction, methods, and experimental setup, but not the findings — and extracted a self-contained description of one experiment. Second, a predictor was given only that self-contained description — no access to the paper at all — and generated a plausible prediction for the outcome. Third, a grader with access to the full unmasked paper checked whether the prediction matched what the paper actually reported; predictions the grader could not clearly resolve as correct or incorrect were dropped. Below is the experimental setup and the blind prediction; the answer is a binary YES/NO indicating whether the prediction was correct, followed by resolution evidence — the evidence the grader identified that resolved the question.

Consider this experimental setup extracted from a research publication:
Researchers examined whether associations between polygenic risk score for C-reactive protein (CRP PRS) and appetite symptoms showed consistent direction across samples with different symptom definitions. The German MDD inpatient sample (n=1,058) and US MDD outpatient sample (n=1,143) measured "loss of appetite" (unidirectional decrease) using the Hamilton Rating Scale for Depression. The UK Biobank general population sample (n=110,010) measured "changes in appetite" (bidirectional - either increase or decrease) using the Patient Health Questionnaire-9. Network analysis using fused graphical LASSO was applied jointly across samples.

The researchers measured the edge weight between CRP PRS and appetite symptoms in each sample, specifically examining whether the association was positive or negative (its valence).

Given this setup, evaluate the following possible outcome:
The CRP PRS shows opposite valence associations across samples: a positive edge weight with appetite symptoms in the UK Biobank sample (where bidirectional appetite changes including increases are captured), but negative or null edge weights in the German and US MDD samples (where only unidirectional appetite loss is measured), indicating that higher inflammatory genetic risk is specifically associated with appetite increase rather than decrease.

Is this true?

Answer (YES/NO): YES